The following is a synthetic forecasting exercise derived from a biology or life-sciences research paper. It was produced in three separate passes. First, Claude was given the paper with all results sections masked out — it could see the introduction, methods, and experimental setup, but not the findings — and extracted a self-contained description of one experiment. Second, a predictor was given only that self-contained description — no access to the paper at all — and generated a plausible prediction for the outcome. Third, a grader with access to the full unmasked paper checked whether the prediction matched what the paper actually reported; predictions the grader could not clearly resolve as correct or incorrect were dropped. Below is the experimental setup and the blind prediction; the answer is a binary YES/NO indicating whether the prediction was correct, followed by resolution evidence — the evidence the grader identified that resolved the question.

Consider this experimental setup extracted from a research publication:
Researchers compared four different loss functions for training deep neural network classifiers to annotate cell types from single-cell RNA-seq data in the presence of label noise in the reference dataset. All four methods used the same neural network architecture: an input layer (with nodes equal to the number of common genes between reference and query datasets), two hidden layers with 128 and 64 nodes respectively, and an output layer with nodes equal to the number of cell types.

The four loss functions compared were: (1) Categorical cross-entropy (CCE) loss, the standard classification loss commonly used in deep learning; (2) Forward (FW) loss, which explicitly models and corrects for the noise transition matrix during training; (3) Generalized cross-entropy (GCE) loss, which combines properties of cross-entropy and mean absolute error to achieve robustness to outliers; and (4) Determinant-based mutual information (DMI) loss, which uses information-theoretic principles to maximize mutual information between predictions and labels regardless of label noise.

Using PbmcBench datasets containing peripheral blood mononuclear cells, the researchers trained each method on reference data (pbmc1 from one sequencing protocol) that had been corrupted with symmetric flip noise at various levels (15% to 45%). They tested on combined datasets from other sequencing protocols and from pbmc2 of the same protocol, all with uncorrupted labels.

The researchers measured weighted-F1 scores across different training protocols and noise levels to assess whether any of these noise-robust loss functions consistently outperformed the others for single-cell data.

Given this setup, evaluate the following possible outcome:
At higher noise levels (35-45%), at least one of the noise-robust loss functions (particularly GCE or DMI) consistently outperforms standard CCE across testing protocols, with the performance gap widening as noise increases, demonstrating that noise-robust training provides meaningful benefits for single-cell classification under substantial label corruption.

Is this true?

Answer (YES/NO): NO